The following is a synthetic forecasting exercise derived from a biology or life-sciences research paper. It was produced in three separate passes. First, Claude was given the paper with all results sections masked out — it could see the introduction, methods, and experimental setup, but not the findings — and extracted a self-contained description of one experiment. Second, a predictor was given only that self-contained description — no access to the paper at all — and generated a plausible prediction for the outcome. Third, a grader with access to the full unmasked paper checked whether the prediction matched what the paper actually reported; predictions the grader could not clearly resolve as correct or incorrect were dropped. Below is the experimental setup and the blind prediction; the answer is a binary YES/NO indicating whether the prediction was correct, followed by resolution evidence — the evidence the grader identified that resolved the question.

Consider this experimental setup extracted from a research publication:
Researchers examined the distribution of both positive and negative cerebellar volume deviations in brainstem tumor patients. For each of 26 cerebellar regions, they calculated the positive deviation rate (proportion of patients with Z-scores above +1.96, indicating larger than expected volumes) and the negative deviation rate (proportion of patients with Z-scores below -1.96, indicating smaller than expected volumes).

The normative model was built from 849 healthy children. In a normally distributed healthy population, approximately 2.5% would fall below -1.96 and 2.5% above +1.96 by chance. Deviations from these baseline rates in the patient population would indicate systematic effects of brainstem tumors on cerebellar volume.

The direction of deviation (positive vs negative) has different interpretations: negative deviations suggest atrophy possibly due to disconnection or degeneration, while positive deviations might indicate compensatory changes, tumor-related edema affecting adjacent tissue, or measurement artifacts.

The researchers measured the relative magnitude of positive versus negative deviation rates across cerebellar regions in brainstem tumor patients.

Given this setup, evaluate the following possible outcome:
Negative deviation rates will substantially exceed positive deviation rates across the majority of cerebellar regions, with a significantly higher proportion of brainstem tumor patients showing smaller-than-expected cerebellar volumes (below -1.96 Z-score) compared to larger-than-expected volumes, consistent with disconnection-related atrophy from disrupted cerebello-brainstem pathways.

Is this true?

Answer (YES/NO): YES